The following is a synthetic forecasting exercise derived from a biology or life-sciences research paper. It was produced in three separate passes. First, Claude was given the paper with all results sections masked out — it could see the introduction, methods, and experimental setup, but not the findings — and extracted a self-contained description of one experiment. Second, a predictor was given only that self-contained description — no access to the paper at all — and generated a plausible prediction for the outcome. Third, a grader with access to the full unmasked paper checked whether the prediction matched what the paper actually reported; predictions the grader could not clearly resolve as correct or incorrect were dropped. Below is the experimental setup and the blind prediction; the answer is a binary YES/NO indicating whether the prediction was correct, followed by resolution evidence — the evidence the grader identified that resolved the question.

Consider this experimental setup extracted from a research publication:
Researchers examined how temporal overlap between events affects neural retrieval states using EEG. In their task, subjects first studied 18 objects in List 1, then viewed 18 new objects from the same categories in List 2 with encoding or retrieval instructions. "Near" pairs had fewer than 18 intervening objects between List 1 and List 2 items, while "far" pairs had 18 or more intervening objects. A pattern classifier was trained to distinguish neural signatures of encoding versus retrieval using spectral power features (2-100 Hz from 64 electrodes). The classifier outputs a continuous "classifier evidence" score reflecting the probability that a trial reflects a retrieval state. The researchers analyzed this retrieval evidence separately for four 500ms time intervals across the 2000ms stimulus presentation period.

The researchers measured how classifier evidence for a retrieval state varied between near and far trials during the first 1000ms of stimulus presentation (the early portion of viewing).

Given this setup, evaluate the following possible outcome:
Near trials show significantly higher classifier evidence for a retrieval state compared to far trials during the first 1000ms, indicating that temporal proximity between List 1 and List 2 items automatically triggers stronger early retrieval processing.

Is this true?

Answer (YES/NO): NO